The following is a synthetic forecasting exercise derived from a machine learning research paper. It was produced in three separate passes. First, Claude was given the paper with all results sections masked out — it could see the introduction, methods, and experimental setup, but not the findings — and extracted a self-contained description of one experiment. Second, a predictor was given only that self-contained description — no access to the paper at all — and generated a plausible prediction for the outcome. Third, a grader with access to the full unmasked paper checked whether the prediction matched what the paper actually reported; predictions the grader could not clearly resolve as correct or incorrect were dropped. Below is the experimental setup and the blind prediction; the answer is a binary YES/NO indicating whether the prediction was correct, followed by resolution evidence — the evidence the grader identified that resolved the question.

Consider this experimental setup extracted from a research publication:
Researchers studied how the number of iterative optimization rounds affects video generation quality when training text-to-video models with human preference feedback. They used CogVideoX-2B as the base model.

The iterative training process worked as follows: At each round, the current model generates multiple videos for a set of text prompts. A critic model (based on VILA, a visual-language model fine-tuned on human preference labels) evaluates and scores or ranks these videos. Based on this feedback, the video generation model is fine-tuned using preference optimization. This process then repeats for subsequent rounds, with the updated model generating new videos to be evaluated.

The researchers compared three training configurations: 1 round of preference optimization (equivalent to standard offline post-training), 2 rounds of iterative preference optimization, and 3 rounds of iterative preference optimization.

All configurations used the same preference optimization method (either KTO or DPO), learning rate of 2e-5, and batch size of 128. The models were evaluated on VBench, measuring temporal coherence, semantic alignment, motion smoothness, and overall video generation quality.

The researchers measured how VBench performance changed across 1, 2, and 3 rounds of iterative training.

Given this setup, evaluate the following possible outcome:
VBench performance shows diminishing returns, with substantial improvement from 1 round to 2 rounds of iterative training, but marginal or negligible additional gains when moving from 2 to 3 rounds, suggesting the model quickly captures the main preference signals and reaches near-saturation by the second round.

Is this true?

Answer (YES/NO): NO